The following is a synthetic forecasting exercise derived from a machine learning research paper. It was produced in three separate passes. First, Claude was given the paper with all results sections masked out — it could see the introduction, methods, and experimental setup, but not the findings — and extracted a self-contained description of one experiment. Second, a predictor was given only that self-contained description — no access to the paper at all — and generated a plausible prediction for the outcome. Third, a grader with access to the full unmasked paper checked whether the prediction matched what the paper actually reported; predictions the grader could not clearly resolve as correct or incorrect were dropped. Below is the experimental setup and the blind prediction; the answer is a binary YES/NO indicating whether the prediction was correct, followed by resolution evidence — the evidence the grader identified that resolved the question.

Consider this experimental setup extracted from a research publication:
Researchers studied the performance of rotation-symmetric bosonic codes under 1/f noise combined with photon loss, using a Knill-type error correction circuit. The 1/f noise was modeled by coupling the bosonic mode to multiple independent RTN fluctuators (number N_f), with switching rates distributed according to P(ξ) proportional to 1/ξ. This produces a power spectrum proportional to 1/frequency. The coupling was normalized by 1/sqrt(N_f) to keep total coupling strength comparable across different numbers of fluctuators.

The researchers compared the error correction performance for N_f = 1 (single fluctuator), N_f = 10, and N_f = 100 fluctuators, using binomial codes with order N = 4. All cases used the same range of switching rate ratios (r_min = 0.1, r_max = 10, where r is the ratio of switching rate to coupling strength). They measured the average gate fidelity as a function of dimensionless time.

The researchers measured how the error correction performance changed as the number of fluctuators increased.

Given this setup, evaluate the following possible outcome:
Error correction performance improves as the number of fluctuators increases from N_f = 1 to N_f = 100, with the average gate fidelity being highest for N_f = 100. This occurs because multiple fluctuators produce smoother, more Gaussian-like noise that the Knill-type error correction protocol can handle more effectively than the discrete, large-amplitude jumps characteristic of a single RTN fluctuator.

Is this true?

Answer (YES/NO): YES